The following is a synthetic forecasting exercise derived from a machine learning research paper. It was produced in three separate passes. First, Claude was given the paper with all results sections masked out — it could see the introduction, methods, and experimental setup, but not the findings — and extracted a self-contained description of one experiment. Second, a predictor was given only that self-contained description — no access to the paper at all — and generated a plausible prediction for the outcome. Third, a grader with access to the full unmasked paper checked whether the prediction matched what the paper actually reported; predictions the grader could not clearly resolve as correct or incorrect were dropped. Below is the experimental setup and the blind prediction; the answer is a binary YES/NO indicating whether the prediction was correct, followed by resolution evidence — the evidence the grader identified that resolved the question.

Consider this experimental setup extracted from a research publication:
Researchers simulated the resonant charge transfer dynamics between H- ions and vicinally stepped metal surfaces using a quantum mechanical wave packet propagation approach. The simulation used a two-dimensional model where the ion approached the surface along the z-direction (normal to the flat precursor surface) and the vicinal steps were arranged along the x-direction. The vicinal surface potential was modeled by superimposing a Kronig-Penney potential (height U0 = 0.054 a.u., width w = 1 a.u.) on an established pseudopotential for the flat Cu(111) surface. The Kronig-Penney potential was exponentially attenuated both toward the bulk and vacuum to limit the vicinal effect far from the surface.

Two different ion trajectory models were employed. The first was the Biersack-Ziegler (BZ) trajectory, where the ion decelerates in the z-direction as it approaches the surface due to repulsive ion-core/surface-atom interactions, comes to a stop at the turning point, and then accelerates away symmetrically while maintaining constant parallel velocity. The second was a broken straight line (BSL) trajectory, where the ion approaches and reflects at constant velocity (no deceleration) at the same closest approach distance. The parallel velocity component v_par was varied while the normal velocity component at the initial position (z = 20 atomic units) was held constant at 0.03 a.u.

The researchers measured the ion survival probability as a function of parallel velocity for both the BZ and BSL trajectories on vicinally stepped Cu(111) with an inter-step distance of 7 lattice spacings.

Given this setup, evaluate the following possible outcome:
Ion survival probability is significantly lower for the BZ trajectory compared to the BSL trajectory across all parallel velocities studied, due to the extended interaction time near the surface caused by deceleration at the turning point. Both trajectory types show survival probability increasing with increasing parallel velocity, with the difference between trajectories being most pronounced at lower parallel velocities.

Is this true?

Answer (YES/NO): NO